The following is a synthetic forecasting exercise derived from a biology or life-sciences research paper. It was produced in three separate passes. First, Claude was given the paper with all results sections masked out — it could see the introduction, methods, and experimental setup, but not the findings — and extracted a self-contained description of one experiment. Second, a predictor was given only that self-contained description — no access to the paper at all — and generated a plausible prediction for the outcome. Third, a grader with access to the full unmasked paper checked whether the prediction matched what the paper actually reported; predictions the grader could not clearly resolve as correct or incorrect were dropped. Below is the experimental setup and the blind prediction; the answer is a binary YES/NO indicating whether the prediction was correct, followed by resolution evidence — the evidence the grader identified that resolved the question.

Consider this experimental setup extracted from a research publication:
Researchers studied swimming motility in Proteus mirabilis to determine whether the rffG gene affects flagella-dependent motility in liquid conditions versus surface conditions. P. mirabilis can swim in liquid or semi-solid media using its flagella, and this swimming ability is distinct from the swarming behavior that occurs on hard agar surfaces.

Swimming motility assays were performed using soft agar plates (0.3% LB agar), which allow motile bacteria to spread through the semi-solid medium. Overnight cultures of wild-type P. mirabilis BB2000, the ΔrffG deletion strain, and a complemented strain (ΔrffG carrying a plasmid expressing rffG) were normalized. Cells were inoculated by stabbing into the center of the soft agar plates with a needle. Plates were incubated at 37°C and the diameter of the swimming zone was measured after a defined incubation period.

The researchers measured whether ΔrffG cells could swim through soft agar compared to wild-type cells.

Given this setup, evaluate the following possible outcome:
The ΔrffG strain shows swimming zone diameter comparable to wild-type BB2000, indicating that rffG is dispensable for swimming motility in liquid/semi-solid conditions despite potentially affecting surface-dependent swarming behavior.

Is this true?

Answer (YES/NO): YES